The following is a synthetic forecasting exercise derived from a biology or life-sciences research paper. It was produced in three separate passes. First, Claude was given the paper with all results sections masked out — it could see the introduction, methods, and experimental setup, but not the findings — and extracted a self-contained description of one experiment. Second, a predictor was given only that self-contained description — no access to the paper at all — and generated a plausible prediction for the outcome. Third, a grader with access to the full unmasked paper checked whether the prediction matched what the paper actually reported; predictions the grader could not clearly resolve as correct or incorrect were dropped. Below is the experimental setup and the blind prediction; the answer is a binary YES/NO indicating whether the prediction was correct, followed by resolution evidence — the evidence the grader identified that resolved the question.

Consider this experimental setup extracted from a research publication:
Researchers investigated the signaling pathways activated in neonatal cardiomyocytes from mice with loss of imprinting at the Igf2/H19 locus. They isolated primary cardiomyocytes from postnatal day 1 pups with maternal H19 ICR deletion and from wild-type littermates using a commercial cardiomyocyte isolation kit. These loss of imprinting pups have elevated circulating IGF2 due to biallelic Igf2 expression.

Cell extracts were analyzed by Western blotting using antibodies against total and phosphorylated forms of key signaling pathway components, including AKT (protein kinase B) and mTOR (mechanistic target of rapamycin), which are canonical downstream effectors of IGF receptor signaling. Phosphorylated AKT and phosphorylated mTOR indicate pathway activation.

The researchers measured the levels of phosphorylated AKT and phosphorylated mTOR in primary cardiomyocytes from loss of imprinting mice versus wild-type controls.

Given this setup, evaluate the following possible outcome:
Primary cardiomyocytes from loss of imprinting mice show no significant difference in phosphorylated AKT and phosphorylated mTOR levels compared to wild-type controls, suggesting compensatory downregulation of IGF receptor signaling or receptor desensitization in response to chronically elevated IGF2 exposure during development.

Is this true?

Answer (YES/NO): NO